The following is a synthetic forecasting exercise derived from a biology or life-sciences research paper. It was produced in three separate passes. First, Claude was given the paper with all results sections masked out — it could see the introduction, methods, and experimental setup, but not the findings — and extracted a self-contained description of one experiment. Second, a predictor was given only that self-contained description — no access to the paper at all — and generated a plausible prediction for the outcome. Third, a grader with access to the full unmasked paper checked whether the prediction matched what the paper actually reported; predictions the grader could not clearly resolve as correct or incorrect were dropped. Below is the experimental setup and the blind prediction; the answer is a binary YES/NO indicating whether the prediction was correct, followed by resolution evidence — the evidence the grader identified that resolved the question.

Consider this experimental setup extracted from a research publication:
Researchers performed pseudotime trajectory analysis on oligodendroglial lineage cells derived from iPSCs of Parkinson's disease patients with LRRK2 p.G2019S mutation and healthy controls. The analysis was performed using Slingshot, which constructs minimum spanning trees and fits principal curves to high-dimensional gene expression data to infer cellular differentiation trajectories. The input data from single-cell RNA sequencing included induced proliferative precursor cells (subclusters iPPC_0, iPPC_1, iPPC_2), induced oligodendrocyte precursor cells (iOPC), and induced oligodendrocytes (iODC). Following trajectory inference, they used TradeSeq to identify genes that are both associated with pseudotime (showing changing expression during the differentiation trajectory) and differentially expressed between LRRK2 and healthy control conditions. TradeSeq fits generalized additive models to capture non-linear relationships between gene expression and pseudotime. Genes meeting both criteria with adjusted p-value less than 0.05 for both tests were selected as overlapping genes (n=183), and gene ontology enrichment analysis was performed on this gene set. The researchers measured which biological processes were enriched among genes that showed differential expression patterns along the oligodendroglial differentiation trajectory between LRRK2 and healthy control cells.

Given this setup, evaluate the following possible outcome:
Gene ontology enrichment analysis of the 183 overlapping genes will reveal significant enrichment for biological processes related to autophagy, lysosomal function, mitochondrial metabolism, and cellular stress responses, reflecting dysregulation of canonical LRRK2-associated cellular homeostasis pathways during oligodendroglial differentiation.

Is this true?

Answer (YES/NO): NO